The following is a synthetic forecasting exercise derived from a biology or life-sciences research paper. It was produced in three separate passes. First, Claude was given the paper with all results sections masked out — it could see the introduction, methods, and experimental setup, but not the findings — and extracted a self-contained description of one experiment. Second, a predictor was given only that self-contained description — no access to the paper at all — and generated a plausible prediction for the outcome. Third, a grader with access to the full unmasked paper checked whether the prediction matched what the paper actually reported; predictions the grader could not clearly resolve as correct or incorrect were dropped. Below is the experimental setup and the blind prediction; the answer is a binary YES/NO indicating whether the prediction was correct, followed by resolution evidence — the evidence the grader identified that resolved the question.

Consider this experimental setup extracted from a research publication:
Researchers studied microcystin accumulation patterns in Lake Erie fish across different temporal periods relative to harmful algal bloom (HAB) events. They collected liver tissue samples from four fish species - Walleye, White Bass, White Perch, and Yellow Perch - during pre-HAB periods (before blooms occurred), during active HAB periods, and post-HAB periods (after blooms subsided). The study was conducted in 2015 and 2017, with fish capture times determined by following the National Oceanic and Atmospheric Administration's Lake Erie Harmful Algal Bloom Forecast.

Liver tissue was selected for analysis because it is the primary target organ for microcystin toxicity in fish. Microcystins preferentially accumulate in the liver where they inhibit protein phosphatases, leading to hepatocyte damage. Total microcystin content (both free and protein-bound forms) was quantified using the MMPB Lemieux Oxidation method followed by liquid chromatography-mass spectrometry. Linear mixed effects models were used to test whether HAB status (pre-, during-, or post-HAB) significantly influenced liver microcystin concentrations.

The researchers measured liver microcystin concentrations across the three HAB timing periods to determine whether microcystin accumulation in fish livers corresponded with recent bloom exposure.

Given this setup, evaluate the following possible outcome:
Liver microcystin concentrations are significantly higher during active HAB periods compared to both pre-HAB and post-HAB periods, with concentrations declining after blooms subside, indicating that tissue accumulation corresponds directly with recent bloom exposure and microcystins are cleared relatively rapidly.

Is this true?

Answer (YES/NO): NO